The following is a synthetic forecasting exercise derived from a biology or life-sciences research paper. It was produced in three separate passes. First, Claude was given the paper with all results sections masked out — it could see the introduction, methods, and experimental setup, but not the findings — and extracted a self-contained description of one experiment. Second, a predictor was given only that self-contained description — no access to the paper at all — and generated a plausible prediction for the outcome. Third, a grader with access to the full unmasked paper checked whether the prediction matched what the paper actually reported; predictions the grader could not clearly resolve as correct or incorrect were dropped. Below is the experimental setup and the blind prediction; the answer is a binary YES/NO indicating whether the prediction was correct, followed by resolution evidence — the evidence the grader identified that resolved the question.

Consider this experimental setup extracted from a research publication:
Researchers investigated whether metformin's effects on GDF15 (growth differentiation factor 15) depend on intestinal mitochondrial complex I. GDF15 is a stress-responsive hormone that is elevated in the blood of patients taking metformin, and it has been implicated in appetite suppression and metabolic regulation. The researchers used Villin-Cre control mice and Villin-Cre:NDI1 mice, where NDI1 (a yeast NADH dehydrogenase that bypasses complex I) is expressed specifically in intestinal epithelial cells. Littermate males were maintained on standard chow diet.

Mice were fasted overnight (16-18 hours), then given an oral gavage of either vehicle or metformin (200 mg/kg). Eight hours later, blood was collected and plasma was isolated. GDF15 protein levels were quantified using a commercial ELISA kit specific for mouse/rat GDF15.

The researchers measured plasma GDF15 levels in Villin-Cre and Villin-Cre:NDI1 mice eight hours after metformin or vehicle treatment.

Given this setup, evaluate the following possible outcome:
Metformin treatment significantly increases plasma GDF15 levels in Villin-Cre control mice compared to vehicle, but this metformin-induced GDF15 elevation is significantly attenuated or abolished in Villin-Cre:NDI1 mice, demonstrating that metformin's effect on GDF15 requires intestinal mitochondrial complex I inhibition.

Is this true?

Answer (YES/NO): YES